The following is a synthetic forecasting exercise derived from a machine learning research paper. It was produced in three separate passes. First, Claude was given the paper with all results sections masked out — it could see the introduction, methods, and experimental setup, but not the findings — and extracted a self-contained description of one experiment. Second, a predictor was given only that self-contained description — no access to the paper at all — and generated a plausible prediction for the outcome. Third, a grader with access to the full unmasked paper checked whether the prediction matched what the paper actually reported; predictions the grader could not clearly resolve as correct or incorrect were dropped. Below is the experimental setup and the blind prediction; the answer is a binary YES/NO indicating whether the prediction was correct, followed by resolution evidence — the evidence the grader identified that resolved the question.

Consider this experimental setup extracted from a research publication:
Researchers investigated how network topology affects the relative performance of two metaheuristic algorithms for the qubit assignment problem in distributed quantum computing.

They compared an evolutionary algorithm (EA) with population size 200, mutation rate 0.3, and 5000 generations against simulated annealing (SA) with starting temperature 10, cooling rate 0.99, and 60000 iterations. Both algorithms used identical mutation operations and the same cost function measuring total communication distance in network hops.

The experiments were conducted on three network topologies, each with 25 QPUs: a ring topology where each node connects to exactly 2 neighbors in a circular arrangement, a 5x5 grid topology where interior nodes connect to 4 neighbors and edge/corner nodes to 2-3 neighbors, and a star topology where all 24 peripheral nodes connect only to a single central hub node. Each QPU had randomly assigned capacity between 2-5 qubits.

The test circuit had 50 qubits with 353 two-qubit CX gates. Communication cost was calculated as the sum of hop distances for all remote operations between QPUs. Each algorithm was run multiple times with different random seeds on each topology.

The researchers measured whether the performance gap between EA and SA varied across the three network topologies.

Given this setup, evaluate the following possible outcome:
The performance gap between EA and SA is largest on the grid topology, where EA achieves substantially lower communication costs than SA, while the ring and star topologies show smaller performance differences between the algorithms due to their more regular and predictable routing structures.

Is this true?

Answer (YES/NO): NO